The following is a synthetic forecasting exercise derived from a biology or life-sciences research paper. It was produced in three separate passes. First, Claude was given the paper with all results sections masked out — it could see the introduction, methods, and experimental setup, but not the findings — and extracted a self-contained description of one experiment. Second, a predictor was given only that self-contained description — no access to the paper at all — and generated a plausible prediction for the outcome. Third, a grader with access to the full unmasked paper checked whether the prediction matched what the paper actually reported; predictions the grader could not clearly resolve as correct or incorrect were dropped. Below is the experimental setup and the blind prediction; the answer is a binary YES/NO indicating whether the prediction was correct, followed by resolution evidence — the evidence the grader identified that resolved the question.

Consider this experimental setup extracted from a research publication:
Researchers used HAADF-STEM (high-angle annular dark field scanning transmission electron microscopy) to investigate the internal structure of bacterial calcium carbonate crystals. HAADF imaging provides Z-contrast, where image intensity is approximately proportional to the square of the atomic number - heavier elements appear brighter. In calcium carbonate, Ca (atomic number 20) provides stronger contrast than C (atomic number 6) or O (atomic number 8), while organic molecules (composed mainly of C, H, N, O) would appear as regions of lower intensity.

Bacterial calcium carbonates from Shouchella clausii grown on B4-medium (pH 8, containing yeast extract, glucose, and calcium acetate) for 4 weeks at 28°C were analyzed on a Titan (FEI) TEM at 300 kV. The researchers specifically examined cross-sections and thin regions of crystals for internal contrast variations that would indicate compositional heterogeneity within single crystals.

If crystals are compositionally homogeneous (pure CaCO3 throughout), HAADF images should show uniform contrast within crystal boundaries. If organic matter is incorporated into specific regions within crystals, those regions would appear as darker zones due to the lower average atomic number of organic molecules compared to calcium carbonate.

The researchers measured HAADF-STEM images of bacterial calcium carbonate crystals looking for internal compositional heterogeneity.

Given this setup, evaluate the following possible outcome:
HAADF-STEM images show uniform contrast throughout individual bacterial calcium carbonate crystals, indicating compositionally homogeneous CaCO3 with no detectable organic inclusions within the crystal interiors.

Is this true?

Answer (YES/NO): NO